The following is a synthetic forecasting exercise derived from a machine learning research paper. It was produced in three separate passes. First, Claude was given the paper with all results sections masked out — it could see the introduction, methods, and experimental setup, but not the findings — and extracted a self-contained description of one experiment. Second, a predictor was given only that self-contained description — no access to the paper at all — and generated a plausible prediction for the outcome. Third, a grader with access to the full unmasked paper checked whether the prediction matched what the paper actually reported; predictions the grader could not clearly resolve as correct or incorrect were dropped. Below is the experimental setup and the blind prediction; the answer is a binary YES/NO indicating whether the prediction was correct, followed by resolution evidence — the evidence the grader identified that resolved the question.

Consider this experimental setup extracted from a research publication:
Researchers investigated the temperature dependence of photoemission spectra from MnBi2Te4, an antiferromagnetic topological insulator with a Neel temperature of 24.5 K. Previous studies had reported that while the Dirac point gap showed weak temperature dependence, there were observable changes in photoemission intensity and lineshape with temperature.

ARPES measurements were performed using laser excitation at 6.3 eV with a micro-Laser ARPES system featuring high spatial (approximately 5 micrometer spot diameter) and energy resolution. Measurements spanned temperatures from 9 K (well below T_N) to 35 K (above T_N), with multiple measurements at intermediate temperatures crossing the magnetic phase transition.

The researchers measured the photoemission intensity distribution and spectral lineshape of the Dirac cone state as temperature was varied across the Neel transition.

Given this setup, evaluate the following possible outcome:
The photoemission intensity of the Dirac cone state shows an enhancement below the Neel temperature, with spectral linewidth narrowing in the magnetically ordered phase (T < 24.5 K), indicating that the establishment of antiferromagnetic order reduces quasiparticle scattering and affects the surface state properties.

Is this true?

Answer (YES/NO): NO